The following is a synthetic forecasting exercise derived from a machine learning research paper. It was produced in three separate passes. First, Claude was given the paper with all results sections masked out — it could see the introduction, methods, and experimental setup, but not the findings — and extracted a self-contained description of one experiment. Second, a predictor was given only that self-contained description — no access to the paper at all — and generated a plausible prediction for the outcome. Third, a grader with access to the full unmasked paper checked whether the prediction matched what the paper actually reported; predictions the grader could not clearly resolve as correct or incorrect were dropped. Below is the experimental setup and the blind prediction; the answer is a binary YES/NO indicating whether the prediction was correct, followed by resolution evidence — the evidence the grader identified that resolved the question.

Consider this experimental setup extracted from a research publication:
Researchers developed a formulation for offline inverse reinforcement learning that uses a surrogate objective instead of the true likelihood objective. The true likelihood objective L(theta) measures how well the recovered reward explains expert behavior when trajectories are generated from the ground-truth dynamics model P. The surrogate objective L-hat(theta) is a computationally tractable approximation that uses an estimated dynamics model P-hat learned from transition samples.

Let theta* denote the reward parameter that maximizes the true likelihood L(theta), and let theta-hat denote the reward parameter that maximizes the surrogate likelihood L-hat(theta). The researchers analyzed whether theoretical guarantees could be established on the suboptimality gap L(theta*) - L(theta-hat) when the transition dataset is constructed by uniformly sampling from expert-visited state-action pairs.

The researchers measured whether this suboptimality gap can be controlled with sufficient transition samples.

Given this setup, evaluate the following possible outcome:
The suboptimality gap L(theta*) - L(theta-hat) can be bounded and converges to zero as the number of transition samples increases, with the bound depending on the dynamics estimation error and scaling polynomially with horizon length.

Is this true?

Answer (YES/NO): YES